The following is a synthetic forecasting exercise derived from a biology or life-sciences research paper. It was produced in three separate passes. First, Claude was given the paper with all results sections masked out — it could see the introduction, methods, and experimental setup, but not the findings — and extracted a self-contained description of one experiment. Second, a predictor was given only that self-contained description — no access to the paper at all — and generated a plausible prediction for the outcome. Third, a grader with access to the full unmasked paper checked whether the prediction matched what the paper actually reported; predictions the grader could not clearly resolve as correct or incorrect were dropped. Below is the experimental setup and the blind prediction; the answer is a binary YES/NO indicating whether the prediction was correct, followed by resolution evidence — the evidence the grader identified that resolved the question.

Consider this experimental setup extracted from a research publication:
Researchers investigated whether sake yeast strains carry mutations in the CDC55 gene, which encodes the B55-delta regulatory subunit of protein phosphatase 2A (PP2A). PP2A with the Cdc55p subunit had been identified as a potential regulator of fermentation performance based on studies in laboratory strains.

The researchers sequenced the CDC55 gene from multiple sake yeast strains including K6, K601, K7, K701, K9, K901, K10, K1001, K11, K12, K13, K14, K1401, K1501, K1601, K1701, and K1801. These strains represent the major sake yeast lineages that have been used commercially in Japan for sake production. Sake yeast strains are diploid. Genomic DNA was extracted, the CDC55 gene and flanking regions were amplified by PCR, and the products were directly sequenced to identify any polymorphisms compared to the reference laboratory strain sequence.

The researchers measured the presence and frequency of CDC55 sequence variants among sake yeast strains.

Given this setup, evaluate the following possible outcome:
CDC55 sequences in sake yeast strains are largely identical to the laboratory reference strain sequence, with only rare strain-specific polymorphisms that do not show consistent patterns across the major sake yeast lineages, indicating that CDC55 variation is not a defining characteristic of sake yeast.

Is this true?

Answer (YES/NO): NO